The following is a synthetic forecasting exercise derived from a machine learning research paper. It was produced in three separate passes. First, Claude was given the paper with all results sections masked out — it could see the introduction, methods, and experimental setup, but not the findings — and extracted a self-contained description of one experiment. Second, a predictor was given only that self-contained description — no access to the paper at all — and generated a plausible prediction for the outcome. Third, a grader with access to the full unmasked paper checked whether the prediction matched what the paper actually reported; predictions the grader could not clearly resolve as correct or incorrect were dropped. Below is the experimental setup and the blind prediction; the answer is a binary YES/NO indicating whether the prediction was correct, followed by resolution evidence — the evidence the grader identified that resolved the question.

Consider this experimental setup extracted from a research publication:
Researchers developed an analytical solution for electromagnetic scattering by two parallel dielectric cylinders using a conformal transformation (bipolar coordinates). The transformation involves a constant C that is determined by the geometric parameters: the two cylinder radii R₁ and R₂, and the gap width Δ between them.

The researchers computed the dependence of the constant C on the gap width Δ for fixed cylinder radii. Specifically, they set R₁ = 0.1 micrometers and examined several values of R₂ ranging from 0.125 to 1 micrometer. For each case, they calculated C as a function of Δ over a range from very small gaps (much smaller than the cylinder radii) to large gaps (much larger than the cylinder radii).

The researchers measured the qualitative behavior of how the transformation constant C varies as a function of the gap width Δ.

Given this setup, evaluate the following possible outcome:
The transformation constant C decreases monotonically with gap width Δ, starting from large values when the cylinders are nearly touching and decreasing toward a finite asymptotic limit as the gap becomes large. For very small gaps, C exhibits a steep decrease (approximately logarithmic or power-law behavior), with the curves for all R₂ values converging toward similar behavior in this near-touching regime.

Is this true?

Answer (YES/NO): NO